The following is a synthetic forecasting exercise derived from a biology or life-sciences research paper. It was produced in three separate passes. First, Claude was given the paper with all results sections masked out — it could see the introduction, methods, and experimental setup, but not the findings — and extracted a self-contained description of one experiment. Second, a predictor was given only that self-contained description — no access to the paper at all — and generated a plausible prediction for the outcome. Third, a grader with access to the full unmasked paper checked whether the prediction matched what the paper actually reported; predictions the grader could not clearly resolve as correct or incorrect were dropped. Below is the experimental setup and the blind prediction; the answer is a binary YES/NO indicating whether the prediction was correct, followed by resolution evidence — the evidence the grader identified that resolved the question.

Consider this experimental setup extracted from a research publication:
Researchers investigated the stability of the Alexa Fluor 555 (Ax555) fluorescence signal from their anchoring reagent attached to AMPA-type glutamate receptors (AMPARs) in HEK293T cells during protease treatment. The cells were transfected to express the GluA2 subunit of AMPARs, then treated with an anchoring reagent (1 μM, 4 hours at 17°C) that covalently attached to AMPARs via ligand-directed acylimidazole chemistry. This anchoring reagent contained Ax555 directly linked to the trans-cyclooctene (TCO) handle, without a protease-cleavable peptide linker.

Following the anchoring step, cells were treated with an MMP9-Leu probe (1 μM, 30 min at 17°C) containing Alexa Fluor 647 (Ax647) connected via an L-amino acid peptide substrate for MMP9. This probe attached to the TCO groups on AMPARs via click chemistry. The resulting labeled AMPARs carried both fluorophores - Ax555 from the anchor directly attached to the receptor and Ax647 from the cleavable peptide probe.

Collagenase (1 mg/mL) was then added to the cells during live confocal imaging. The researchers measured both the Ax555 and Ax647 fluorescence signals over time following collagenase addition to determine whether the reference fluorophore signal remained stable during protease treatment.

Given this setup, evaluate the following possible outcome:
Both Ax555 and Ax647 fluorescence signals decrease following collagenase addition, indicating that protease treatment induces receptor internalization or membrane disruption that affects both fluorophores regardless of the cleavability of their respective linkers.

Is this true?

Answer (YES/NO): NO